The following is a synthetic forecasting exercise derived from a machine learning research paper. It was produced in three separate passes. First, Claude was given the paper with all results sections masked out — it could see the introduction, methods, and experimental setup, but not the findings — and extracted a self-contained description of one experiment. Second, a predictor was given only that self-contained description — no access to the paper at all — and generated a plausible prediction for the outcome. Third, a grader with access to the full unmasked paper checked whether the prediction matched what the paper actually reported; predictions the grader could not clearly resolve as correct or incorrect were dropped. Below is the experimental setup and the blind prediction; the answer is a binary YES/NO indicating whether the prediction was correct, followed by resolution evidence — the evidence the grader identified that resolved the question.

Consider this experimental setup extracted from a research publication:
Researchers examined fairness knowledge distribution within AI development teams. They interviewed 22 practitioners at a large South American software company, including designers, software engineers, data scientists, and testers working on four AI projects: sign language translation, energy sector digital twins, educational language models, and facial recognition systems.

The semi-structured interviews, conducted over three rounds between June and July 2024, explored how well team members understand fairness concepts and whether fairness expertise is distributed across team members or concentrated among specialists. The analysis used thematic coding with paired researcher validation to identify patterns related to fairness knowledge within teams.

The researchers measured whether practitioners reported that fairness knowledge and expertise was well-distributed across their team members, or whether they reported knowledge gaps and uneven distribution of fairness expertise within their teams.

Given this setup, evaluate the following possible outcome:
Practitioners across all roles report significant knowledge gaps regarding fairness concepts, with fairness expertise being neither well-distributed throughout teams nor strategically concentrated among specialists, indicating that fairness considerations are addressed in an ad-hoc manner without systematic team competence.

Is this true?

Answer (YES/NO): NO